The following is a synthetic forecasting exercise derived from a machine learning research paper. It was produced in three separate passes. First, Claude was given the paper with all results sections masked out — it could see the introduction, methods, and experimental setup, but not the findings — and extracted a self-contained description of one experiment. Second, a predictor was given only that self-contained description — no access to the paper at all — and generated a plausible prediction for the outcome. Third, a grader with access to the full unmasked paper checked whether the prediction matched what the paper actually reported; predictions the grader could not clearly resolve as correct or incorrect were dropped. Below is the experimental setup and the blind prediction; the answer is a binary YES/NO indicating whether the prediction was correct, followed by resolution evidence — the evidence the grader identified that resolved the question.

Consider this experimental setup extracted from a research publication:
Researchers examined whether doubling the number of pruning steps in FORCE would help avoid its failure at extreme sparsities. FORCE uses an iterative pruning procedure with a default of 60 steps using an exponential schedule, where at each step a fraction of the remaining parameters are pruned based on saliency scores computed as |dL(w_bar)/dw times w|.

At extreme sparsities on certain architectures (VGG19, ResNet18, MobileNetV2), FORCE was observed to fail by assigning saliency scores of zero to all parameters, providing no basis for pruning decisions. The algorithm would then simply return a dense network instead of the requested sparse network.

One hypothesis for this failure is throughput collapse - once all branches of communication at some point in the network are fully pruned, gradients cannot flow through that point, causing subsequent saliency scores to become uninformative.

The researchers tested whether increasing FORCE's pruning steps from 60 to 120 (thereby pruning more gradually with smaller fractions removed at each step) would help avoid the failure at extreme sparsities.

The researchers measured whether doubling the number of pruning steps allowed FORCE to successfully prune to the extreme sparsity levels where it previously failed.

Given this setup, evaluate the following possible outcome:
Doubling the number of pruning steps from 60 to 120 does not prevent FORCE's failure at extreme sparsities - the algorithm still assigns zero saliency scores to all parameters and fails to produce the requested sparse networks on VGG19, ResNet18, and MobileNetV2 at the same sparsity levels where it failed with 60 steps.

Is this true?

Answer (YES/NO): YES